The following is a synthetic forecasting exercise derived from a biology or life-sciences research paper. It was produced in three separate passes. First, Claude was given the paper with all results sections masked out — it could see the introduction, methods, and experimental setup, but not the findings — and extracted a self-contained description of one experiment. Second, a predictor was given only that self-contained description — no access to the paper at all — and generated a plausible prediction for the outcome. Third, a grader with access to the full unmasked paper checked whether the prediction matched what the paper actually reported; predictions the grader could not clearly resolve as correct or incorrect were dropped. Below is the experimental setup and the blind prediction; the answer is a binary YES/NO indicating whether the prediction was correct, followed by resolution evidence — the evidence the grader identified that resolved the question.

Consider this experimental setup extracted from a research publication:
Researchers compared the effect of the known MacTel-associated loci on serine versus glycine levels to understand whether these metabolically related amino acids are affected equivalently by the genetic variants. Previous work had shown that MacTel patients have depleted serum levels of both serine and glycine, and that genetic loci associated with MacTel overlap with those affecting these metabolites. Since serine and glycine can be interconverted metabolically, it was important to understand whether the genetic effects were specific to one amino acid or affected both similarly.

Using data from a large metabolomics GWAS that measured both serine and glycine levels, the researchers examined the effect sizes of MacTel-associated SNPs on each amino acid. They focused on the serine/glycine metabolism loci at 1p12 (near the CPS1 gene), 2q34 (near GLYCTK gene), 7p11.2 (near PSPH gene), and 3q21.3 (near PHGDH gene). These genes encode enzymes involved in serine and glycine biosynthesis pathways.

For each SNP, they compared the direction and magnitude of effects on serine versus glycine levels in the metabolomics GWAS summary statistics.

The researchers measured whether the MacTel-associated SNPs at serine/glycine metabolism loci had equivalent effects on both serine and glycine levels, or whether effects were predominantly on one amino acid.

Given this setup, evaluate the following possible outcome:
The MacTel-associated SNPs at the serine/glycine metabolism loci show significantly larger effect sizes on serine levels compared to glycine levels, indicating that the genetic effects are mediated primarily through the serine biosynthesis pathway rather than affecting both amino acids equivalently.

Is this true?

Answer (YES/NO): NO